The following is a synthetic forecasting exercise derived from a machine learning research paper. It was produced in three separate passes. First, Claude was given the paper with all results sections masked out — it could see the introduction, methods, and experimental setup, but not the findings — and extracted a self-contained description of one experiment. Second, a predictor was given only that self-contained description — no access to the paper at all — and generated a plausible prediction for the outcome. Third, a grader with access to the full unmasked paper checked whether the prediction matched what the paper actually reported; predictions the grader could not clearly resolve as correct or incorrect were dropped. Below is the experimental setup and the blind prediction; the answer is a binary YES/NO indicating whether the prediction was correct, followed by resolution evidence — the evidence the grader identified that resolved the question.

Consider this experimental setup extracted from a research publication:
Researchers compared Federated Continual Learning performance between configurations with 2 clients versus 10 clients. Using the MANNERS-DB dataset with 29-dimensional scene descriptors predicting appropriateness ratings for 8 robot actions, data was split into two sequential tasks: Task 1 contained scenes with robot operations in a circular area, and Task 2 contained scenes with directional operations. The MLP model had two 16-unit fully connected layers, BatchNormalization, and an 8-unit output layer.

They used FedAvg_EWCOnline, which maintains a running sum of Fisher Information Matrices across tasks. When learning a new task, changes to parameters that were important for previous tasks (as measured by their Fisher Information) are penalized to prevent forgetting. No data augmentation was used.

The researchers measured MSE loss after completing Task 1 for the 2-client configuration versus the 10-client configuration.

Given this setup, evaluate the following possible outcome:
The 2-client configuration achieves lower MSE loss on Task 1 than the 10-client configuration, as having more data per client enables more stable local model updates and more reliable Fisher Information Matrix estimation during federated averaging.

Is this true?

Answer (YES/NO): YES